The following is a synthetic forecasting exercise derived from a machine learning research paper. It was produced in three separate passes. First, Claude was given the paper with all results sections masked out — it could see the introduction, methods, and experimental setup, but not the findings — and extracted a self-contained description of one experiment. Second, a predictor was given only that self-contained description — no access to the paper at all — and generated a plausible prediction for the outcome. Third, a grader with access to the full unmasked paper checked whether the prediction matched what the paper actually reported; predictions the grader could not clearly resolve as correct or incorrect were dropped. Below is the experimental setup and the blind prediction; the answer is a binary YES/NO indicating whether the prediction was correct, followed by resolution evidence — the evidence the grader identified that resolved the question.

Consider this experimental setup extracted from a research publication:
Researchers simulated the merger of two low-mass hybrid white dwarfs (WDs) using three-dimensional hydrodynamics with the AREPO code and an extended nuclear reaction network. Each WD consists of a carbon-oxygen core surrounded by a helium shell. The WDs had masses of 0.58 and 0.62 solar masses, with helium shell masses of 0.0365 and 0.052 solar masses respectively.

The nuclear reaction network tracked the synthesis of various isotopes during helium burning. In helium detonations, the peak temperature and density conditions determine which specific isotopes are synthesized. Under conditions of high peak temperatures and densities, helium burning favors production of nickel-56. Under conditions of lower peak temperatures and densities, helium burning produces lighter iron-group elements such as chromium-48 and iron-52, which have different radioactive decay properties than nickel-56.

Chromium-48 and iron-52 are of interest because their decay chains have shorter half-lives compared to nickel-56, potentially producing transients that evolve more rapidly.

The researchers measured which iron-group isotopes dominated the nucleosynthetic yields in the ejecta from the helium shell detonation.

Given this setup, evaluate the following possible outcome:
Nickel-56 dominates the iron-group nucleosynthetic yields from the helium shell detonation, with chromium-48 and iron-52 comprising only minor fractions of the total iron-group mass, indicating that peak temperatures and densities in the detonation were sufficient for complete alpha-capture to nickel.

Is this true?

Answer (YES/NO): NO